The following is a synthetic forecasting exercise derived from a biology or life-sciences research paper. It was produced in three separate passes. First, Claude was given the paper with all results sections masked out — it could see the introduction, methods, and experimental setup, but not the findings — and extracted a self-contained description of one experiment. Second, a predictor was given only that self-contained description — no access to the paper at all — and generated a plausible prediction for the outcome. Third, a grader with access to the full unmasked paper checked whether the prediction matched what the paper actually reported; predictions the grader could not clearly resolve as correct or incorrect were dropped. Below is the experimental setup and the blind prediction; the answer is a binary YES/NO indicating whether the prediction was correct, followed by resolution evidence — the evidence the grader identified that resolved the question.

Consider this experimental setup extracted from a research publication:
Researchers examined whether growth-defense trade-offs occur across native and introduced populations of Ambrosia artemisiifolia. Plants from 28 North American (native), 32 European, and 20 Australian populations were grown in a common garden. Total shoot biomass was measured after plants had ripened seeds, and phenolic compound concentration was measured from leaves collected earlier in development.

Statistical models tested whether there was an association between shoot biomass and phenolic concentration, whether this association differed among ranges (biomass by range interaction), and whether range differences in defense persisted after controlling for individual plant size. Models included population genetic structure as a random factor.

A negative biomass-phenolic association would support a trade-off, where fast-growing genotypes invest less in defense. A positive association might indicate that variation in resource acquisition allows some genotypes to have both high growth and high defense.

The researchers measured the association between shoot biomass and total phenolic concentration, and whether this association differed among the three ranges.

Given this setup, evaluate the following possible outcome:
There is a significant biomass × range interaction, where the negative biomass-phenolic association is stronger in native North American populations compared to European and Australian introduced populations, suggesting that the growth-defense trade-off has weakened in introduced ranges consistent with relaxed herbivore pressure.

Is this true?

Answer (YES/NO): NO